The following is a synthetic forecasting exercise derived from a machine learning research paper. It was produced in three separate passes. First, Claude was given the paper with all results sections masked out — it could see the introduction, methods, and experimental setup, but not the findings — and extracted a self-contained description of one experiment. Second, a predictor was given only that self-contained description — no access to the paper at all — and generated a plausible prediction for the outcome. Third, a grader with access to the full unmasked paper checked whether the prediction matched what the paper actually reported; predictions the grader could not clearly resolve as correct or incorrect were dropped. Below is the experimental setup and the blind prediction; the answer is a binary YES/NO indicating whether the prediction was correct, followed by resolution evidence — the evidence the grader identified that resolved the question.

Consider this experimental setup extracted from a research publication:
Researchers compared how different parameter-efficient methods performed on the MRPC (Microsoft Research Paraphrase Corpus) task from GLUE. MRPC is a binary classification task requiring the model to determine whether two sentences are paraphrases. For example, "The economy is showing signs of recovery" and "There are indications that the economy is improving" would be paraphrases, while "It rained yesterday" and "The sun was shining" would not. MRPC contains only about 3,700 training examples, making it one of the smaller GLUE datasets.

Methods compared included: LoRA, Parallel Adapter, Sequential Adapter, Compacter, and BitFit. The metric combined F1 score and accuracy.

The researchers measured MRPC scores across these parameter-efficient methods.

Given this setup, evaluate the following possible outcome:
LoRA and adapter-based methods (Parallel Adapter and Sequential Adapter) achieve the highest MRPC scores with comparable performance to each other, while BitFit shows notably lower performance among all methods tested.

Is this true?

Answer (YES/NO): NO